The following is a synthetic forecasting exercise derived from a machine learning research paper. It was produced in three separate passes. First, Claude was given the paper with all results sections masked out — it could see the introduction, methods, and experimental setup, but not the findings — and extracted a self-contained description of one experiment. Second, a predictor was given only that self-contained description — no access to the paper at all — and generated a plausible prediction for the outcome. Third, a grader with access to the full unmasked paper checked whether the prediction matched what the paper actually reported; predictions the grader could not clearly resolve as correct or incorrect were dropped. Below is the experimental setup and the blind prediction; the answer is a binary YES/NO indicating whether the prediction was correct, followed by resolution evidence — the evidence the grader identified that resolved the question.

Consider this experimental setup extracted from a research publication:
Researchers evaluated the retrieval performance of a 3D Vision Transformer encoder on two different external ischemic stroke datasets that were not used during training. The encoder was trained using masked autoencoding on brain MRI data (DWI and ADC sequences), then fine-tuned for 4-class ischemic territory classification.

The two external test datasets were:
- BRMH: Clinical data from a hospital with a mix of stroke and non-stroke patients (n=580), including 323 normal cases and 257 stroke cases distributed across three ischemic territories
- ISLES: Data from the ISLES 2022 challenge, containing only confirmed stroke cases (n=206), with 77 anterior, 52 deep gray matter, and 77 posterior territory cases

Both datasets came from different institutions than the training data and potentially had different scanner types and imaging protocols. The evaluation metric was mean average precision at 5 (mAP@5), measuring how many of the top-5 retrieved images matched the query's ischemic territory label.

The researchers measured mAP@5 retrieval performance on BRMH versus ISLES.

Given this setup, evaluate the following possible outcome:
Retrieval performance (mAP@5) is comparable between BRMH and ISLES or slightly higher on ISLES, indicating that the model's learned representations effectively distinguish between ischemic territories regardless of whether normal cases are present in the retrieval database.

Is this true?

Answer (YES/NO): YES